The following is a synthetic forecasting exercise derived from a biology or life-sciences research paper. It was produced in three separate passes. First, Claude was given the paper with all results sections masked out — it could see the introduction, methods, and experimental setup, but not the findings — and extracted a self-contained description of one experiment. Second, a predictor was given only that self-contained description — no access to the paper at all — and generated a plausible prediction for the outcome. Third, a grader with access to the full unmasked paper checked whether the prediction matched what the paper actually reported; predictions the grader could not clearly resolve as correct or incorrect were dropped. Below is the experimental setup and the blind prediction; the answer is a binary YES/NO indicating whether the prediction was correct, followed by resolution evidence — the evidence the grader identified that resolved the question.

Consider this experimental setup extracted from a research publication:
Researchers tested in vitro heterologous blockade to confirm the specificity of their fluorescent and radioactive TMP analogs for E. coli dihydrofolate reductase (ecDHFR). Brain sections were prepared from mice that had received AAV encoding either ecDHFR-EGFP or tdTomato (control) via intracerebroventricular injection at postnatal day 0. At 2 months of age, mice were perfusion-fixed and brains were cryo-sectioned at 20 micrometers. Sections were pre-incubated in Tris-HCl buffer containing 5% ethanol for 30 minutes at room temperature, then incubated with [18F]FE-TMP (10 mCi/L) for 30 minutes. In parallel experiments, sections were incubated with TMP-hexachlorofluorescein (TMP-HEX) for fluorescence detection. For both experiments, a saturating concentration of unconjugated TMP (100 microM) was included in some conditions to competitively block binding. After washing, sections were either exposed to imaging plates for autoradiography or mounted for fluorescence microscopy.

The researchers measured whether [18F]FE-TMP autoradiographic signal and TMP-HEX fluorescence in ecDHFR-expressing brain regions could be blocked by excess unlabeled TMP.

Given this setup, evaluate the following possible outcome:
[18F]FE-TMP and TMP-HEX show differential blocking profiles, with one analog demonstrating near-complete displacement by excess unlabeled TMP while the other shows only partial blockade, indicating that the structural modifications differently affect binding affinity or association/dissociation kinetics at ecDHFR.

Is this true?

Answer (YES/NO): NO